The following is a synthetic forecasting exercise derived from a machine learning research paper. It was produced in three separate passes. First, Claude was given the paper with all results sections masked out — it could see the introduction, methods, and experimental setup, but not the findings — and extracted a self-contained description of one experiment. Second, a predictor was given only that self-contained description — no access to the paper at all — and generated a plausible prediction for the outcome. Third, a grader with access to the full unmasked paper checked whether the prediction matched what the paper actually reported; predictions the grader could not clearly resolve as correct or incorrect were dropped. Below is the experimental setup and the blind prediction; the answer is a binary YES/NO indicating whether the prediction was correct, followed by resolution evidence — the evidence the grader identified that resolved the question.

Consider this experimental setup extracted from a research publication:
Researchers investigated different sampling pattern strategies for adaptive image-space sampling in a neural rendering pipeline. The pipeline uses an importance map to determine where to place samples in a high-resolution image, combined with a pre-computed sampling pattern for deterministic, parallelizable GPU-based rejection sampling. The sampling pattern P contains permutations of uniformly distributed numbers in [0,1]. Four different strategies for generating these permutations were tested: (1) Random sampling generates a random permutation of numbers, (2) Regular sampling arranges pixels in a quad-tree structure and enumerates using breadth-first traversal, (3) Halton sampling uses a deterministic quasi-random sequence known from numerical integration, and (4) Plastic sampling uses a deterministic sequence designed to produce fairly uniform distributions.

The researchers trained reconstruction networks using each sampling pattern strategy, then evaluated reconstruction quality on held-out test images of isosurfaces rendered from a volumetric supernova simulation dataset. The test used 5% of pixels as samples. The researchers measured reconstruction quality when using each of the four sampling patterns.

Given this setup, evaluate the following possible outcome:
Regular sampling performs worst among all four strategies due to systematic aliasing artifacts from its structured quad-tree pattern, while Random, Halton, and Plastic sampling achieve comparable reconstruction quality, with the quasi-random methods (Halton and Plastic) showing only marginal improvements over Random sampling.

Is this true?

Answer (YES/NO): NO